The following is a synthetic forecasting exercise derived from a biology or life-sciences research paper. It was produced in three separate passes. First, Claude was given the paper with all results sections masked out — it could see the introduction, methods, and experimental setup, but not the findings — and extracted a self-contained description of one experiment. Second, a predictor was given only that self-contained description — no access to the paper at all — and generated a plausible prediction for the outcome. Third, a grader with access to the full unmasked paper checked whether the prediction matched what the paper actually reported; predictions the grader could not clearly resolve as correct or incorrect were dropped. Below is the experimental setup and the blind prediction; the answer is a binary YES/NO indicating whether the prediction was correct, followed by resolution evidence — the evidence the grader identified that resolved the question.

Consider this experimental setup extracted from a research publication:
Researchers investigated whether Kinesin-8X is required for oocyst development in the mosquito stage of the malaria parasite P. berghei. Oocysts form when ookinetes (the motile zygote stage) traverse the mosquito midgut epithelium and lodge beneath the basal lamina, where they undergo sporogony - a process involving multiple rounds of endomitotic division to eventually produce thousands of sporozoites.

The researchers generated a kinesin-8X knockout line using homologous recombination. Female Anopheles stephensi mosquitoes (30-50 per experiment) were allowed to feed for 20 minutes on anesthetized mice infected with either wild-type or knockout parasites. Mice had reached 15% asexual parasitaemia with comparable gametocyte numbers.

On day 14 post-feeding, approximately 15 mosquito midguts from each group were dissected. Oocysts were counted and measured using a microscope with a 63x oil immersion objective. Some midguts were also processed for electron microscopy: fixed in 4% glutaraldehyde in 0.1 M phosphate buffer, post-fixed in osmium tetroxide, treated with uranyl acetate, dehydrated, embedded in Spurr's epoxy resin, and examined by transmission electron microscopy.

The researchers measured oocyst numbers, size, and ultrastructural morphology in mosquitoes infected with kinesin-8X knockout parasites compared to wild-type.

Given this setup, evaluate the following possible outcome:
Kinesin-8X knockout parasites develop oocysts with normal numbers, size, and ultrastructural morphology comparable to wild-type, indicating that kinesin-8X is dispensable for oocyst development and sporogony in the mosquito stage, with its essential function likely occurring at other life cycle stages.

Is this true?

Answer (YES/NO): NO